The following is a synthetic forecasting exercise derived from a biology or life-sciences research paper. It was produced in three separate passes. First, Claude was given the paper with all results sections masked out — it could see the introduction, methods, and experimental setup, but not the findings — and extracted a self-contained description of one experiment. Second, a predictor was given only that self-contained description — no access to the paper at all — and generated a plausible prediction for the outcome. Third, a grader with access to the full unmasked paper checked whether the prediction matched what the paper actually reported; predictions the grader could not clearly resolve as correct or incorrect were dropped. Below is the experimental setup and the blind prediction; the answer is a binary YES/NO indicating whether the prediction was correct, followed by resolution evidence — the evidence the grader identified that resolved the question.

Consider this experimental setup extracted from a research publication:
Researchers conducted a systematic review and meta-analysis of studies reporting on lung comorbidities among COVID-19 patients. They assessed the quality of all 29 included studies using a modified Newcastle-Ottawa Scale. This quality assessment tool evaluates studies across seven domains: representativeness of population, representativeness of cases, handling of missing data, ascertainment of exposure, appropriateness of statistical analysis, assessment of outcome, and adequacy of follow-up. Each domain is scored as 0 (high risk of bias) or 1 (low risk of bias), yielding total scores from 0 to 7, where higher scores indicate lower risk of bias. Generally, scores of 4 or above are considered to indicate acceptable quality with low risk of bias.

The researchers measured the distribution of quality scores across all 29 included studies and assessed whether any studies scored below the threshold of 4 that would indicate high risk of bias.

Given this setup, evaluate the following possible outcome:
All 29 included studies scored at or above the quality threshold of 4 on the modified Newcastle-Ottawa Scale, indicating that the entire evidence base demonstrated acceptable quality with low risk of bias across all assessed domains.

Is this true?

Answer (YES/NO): YES